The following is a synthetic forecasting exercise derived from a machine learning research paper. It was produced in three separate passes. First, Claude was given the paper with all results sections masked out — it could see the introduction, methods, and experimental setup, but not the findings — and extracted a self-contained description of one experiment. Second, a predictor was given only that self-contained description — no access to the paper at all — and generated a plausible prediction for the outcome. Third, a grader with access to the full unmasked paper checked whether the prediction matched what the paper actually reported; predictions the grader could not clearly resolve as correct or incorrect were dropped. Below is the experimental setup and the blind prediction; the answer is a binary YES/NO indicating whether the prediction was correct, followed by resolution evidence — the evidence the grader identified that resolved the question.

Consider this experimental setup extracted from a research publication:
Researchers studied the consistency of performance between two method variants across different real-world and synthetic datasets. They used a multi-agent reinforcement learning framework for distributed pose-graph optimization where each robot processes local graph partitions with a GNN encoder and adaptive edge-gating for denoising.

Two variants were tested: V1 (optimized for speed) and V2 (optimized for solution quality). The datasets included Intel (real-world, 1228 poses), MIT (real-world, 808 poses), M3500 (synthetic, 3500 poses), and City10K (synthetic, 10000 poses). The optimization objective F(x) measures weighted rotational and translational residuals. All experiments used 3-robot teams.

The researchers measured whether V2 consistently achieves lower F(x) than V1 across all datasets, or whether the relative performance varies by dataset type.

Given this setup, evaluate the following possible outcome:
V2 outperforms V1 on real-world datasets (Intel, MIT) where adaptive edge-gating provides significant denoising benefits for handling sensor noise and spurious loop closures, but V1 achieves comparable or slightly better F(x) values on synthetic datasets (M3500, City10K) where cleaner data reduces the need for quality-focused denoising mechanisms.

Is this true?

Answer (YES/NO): NO